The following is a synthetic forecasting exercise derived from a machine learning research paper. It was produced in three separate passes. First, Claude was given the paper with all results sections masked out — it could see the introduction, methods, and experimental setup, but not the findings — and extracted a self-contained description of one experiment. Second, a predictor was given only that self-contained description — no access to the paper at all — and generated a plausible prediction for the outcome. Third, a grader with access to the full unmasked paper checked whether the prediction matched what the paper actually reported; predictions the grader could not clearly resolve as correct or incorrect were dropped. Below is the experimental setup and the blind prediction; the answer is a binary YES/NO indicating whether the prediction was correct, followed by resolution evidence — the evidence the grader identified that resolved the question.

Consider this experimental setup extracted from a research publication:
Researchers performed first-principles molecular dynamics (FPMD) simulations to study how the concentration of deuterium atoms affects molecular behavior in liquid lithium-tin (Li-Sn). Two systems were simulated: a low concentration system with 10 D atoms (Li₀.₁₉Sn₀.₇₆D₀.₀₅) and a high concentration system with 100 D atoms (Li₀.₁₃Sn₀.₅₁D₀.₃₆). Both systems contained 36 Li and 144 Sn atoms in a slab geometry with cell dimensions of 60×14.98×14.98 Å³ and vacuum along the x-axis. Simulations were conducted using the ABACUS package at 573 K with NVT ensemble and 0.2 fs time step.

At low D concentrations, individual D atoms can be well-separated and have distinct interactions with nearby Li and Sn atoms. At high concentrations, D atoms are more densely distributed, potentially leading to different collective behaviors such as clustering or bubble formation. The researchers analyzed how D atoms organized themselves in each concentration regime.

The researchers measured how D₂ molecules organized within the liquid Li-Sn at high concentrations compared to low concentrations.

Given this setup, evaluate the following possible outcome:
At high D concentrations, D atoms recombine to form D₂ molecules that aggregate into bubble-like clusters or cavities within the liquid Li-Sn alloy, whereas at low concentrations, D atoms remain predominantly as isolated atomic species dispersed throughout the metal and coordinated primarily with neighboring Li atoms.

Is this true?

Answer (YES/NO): NO